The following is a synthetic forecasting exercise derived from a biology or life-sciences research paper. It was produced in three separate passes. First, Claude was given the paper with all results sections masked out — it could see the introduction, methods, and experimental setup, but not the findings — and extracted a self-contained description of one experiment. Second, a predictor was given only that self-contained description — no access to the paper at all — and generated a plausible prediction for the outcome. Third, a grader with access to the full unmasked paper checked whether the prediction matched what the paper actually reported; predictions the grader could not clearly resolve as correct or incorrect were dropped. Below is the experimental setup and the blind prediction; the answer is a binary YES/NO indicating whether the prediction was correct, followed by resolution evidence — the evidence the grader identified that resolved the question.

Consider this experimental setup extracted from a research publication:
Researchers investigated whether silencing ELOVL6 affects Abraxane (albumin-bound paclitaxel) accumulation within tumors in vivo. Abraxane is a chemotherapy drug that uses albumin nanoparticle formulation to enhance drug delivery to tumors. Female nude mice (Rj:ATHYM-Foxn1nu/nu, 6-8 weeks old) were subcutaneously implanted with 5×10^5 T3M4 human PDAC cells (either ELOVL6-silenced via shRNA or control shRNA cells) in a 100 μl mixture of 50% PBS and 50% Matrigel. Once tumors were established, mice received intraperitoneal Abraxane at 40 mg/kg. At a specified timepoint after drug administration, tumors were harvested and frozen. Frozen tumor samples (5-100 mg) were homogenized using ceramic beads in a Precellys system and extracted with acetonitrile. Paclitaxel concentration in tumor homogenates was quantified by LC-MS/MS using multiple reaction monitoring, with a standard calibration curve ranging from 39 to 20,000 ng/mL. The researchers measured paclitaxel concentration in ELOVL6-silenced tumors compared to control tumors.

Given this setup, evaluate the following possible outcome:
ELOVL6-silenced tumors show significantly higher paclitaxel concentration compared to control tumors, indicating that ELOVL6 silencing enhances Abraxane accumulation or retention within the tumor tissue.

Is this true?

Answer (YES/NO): YES